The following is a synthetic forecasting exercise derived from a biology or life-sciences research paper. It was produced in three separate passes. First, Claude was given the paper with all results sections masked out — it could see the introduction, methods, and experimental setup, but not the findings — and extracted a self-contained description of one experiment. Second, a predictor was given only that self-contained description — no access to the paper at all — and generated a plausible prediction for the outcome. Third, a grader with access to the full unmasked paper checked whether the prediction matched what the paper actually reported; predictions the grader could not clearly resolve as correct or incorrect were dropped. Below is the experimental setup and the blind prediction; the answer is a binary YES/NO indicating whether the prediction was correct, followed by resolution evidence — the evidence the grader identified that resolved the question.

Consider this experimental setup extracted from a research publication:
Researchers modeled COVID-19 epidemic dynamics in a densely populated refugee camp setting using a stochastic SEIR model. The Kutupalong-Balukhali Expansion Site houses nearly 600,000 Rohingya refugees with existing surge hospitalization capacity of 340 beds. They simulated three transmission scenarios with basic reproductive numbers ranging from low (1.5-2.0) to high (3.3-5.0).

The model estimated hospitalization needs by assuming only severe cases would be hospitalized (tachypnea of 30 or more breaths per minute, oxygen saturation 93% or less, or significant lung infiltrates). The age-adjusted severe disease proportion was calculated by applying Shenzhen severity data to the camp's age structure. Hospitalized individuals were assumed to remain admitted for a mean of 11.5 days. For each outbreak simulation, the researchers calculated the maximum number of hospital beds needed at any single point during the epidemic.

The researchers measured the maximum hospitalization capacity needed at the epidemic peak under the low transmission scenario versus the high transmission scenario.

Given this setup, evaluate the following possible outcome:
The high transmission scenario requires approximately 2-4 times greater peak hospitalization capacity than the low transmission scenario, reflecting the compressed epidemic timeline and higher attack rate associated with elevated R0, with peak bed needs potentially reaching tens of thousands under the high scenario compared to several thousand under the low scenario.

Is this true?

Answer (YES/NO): YES